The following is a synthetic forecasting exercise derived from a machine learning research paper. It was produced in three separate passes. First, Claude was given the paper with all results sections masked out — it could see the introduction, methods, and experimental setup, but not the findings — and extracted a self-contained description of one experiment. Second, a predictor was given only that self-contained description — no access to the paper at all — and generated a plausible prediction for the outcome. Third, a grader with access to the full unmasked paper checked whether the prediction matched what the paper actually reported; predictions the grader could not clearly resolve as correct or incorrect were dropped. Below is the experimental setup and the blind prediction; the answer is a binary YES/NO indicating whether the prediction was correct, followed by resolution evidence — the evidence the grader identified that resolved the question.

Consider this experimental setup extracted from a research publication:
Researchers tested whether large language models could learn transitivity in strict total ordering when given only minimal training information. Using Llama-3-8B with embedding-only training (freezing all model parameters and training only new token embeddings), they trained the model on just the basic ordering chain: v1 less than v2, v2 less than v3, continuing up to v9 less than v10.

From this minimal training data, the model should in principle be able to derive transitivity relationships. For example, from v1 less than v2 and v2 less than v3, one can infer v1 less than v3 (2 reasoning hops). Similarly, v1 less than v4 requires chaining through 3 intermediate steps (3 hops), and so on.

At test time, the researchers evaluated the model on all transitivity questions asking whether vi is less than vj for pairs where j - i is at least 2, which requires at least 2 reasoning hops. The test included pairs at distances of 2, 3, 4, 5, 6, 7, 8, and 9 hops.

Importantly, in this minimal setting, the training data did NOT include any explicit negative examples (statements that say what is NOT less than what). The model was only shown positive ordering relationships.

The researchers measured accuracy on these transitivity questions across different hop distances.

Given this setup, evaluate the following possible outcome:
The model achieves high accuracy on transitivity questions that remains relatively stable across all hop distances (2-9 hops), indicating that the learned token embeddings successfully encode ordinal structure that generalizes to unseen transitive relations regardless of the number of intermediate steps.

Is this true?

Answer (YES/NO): NO